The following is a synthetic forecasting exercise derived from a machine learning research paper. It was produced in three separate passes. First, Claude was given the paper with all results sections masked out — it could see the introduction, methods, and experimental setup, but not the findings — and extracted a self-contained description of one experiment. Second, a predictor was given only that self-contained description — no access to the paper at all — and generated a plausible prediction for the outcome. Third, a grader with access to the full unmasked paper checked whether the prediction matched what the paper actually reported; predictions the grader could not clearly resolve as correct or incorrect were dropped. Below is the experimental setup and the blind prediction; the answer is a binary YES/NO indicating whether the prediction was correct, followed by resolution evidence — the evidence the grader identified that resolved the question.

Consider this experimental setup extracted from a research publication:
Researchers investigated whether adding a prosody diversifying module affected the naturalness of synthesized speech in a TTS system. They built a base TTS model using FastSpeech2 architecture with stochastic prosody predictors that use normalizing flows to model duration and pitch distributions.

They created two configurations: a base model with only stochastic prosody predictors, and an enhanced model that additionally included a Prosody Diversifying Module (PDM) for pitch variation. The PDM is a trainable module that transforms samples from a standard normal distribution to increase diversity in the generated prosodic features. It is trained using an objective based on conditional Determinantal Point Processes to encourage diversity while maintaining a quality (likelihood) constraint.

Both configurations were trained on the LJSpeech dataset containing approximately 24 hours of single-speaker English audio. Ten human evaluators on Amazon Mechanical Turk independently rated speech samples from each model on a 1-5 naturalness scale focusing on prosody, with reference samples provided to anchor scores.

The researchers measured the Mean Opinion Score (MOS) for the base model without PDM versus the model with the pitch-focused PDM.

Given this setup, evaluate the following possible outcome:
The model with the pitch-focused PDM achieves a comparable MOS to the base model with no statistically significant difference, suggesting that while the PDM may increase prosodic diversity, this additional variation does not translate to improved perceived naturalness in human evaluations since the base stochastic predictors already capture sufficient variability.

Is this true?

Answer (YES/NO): YES